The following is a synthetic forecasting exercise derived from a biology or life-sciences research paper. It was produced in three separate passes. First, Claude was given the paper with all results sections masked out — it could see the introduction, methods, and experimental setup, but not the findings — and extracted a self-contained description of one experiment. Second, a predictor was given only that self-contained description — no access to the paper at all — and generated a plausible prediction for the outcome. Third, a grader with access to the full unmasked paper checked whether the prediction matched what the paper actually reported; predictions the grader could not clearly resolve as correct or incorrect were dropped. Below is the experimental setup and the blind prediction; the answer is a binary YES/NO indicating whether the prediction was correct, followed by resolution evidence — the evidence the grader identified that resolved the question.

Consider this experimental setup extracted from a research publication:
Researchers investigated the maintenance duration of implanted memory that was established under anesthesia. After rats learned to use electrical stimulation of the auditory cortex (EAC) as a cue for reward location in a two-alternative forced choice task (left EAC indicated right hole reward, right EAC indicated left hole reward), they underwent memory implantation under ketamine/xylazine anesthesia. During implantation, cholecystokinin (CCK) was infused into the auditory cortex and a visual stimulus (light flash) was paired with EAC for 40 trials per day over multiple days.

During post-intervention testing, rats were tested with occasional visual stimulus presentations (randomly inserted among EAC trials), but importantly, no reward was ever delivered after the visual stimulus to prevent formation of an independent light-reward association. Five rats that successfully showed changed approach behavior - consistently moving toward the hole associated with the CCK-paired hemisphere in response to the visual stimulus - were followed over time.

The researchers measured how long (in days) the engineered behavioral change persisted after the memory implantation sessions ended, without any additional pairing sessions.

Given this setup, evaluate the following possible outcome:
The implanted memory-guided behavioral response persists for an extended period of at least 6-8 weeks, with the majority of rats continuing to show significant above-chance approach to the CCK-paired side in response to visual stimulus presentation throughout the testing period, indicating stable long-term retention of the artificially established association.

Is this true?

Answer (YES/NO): NO